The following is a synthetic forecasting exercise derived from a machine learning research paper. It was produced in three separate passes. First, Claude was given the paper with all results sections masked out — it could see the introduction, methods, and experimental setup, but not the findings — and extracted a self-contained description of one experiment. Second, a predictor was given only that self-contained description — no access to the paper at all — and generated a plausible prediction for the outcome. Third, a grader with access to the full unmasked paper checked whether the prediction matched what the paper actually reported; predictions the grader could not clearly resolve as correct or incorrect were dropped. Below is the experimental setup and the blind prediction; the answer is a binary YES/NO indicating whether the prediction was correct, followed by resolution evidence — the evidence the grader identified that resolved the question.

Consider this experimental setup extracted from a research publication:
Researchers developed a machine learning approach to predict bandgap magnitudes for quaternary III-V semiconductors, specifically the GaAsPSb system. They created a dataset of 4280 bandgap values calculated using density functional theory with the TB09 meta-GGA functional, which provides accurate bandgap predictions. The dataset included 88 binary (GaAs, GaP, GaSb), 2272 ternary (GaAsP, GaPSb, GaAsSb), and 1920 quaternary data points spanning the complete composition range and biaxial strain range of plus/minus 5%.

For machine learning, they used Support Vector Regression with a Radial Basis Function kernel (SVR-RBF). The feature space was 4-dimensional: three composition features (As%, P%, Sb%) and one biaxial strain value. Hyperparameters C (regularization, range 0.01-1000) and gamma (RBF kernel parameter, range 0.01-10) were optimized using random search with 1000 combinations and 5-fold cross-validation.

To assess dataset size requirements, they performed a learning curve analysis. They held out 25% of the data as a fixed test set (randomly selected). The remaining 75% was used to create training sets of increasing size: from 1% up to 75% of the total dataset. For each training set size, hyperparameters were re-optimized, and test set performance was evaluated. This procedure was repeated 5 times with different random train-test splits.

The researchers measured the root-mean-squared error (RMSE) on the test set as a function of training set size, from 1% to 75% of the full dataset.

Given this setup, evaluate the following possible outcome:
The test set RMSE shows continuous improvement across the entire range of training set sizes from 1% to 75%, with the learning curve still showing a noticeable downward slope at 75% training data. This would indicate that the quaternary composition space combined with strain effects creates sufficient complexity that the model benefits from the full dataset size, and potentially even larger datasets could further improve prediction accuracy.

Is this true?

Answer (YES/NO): NO